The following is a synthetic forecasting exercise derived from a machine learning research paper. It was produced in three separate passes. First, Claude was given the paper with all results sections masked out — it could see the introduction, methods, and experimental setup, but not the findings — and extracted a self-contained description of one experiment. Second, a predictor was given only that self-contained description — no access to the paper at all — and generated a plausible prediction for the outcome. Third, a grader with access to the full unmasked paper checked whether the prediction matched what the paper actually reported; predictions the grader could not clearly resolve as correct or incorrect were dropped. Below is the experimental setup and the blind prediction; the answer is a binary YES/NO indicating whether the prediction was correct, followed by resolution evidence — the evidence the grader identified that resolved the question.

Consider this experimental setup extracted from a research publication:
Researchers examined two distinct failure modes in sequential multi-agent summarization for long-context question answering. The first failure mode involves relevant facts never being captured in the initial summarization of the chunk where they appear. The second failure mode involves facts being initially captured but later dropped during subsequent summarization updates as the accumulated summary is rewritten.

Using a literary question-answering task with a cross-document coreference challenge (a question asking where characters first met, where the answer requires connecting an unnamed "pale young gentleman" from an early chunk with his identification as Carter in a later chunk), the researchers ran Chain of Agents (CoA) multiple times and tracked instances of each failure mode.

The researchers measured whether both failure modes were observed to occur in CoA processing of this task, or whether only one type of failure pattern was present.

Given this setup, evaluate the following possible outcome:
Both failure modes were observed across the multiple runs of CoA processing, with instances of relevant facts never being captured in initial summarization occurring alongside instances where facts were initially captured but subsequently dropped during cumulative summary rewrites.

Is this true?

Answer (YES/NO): YES